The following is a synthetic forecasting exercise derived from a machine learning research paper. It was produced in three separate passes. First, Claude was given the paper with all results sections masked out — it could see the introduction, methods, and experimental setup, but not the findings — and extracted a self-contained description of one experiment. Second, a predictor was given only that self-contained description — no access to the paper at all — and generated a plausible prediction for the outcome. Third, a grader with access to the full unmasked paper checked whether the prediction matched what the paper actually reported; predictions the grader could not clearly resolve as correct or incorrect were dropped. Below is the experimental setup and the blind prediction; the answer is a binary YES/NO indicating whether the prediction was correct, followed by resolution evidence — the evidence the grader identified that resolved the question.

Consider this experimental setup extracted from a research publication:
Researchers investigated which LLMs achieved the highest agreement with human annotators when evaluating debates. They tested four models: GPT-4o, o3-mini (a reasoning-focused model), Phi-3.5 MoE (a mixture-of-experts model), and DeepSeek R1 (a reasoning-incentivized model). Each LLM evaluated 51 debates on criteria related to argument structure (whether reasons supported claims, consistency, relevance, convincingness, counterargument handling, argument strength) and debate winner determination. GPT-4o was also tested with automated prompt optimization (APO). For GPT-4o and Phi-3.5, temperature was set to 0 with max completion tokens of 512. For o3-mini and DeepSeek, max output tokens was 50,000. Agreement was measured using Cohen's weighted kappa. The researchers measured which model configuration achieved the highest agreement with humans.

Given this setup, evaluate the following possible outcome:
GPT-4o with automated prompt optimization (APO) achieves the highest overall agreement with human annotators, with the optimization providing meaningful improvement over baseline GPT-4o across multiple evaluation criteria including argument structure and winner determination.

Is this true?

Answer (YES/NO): NO